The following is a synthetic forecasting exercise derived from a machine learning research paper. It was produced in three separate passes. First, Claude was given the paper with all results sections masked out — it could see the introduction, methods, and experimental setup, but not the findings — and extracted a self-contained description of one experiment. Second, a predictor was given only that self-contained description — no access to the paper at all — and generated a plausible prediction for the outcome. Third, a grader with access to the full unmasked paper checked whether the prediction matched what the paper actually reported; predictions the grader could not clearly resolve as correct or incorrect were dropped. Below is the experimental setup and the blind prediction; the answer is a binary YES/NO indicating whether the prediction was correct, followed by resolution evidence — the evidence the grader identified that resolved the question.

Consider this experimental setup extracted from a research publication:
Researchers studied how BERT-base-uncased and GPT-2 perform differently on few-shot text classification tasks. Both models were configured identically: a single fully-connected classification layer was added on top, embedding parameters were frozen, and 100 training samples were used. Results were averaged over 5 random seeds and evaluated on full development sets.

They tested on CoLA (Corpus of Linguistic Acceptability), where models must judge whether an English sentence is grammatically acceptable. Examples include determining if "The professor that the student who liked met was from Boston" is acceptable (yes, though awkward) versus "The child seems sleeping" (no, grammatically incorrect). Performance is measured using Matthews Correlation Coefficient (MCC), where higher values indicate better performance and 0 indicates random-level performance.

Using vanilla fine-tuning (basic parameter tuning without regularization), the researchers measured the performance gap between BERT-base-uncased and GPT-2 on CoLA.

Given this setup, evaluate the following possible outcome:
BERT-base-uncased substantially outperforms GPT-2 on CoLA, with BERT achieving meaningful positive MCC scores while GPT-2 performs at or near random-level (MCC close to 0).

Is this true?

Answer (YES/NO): YES